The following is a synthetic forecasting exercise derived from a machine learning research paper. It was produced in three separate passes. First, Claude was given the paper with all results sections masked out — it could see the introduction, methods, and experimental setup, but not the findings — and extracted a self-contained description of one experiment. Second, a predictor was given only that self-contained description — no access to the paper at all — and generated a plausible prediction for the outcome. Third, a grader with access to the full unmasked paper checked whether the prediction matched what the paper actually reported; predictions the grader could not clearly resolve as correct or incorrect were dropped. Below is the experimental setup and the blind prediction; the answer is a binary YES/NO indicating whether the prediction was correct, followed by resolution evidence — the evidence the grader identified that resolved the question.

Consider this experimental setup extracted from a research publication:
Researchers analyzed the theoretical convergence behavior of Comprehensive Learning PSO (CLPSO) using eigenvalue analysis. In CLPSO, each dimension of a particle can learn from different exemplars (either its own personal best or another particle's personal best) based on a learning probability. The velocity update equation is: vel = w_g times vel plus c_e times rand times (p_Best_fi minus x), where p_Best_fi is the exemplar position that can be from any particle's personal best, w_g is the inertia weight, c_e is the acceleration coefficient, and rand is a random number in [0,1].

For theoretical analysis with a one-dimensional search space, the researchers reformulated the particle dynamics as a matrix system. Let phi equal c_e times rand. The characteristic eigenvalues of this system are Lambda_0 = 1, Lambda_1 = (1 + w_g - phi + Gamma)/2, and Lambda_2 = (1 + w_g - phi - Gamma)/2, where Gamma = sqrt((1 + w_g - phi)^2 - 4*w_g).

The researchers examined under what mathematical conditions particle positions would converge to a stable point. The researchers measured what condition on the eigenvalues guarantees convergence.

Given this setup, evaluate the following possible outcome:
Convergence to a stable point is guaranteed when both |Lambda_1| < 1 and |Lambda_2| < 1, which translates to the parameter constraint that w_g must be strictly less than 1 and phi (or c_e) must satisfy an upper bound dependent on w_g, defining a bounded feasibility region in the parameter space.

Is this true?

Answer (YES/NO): NO